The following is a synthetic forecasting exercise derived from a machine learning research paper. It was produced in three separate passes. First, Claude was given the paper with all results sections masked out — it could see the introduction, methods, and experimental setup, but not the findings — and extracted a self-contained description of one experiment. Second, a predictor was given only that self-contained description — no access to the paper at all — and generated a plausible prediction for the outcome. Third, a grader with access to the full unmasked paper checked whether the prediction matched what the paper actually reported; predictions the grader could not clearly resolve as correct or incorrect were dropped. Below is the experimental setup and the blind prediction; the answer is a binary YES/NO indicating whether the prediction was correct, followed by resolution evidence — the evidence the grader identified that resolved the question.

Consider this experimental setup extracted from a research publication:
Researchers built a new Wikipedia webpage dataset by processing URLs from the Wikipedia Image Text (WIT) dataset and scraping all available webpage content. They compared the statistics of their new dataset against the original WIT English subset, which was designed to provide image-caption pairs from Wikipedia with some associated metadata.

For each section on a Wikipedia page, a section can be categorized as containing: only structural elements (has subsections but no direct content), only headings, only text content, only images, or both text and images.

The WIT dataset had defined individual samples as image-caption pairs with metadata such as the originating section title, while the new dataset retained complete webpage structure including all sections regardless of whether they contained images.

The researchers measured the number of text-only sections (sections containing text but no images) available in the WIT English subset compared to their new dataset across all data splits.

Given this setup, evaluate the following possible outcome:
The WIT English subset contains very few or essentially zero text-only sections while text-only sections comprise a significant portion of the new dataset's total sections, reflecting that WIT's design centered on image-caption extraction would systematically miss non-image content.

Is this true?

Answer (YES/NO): YES